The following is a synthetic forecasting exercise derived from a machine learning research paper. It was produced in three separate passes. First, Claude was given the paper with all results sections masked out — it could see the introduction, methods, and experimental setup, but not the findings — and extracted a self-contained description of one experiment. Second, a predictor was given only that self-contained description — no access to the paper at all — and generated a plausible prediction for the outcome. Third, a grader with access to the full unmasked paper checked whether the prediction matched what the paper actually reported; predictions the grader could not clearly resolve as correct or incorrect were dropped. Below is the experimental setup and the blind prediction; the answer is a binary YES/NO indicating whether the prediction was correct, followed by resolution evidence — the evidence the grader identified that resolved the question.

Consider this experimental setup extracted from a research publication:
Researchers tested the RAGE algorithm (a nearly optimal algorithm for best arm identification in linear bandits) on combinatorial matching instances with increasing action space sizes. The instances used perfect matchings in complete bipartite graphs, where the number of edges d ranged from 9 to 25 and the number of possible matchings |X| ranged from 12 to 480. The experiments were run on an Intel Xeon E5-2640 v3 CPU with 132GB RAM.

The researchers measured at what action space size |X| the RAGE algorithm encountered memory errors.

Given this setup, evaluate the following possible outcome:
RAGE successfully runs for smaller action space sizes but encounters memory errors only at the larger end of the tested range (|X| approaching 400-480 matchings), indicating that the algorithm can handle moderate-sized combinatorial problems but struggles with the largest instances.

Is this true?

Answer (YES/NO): NO